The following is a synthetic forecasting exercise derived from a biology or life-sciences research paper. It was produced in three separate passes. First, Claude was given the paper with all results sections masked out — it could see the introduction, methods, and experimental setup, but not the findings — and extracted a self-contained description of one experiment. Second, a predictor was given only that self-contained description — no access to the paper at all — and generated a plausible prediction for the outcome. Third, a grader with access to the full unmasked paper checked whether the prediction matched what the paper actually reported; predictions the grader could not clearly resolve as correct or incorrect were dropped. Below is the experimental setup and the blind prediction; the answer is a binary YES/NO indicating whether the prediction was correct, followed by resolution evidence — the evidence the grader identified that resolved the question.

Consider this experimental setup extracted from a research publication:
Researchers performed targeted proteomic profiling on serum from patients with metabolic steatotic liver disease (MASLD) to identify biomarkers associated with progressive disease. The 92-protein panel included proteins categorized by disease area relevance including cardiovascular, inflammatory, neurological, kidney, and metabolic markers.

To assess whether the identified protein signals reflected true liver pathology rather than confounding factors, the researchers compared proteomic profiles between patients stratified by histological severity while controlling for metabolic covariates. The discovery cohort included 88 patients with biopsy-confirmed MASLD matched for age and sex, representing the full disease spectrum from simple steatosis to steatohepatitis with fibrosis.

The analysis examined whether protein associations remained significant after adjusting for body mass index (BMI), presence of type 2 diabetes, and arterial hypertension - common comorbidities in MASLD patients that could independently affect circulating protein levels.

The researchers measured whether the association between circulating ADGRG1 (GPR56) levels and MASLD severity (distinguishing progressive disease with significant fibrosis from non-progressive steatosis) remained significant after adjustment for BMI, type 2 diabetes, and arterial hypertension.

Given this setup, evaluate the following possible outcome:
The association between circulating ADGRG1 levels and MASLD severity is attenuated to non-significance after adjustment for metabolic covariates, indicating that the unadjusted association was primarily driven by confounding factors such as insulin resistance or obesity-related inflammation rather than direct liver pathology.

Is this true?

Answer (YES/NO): NO